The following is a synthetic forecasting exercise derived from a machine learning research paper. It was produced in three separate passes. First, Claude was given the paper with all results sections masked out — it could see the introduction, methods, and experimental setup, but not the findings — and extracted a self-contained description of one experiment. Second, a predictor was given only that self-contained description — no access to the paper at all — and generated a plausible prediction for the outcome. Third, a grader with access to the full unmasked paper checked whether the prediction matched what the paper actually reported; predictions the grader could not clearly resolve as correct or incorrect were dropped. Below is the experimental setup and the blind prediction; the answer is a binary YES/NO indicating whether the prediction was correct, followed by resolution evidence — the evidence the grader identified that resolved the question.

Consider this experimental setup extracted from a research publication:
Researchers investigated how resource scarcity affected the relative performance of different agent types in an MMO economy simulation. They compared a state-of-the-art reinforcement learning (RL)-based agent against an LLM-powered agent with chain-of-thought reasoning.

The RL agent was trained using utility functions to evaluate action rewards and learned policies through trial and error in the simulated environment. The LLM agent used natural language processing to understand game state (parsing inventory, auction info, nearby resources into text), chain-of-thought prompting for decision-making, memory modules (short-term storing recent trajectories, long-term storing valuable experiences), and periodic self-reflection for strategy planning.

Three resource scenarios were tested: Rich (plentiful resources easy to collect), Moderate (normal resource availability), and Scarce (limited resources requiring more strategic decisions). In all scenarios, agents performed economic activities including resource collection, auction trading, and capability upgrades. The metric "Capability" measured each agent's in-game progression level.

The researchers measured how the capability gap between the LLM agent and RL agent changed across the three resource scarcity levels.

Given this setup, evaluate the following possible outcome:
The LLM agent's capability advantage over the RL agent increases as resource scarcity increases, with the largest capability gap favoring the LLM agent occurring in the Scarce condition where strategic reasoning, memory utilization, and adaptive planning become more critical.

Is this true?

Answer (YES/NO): NO